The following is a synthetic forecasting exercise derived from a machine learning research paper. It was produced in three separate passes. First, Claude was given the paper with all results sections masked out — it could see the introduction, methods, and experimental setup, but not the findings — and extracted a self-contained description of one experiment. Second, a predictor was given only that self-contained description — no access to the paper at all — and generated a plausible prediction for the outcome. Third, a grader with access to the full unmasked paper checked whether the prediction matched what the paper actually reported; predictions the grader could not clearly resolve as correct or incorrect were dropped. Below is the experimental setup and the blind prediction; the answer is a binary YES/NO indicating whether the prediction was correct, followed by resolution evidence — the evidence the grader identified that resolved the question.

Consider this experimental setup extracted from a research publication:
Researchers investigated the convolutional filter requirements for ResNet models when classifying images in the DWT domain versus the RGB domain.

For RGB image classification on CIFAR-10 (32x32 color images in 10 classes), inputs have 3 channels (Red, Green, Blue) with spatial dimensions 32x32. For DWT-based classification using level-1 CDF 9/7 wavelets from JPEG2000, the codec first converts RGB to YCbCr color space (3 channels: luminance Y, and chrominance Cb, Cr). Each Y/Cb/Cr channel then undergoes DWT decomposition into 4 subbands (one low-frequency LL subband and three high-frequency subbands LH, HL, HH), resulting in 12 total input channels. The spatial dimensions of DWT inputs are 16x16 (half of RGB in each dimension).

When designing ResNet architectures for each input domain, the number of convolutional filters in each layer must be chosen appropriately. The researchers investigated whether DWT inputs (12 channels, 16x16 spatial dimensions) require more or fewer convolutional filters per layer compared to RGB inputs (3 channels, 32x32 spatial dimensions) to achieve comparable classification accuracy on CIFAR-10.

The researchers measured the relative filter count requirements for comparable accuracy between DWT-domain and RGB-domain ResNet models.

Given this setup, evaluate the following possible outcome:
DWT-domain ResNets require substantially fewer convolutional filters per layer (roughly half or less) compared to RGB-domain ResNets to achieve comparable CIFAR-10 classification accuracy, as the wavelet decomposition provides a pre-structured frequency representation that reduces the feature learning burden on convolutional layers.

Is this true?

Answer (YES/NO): NO